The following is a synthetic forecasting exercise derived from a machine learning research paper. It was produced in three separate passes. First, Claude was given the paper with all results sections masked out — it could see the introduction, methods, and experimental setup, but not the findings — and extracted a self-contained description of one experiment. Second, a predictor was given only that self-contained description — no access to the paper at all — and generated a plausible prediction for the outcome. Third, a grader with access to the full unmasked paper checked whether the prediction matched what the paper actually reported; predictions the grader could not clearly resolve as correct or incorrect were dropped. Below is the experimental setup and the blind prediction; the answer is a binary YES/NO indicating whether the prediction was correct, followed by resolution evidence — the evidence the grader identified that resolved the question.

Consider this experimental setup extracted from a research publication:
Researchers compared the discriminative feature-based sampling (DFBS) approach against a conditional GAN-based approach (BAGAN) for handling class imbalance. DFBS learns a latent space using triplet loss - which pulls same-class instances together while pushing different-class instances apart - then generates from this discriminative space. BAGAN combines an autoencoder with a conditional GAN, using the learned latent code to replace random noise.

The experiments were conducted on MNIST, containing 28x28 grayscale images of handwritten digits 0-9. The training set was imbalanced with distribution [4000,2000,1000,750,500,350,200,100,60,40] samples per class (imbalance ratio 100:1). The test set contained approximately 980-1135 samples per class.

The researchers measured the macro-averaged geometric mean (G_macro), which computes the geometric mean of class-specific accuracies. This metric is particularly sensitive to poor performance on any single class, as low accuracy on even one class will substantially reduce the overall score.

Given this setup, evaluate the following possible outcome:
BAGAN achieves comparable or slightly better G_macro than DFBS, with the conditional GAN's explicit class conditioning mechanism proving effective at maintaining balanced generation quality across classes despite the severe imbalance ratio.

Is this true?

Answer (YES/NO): NO